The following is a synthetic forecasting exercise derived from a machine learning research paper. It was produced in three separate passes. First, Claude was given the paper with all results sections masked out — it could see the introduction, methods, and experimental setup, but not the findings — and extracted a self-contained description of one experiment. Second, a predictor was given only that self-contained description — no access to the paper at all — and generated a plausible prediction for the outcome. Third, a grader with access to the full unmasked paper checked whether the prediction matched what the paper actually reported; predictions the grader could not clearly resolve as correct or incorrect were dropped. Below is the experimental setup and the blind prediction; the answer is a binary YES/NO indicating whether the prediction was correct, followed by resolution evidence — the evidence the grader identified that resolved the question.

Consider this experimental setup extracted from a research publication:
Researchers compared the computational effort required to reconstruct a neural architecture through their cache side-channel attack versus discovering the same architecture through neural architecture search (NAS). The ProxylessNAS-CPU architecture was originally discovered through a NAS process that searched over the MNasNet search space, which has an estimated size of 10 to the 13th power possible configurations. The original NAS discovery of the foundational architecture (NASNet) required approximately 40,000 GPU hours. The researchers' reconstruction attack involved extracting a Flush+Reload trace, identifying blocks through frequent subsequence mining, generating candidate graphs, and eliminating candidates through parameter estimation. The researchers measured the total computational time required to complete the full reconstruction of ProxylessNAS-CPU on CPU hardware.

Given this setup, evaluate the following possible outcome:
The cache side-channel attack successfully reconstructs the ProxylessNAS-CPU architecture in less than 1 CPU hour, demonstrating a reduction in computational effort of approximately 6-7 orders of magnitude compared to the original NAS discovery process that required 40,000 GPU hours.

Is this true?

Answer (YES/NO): NO